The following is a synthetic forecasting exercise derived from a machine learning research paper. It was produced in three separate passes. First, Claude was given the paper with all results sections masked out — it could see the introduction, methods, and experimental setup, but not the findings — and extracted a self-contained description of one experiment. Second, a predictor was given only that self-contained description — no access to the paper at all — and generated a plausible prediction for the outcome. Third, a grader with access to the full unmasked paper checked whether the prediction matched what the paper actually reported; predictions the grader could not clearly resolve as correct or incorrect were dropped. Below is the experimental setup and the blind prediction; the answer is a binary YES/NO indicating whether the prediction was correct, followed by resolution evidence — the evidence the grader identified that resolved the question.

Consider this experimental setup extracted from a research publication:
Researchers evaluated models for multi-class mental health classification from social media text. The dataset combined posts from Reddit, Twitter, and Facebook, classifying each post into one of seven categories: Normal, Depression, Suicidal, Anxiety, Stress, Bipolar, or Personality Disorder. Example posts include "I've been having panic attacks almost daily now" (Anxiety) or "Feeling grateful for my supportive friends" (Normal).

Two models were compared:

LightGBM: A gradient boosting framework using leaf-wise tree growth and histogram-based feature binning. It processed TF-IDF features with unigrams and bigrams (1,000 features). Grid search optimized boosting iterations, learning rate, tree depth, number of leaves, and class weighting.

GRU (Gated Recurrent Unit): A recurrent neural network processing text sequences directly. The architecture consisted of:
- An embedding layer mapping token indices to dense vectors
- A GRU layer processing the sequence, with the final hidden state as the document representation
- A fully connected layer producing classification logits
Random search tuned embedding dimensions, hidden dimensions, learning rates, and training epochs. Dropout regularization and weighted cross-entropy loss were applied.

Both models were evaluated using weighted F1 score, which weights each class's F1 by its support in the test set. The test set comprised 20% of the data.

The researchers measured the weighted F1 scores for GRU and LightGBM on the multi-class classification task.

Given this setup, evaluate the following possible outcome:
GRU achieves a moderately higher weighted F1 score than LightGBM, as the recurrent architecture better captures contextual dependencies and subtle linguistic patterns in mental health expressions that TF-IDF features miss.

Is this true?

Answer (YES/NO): NO